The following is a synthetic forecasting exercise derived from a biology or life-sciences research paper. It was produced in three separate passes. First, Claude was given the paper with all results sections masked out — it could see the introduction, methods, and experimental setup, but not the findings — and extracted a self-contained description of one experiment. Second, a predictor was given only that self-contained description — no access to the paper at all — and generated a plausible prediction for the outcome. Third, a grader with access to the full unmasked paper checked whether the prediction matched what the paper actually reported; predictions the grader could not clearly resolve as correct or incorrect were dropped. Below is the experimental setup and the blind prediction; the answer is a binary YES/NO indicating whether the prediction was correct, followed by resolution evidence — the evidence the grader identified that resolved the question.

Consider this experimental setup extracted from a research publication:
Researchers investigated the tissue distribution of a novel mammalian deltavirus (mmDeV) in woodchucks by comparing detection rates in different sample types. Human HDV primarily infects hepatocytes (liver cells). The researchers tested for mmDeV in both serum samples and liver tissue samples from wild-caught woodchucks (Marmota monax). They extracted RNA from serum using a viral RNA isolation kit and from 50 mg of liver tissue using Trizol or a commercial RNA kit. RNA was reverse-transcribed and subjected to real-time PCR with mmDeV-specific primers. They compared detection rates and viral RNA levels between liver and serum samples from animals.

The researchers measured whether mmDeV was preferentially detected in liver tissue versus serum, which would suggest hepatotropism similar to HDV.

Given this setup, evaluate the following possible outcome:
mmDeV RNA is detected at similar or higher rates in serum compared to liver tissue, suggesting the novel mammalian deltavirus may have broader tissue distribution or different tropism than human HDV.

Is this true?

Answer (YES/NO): NO